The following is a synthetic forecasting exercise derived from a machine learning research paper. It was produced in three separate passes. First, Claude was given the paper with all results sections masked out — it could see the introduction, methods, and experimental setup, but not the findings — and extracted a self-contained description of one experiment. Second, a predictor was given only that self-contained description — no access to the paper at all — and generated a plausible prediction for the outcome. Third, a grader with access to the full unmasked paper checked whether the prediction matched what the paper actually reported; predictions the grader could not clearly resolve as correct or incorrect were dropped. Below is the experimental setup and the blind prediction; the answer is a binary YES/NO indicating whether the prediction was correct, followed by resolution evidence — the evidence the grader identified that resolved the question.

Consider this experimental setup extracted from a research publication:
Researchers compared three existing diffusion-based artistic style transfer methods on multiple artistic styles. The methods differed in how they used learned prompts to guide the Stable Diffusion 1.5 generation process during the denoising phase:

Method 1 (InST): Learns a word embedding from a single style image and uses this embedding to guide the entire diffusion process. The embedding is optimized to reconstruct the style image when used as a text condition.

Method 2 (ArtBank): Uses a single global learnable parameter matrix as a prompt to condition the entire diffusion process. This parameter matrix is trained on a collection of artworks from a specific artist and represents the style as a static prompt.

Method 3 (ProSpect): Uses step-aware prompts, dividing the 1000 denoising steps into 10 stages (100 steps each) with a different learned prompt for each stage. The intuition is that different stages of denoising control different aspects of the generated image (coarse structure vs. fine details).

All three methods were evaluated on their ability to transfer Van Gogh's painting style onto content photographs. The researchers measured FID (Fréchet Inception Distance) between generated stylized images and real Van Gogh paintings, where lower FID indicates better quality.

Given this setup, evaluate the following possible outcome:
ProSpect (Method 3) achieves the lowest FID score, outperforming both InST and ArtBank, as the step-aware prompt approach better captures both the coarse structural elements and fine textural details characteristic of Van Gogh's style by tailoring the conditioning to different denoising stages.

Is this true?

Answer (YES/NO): NO